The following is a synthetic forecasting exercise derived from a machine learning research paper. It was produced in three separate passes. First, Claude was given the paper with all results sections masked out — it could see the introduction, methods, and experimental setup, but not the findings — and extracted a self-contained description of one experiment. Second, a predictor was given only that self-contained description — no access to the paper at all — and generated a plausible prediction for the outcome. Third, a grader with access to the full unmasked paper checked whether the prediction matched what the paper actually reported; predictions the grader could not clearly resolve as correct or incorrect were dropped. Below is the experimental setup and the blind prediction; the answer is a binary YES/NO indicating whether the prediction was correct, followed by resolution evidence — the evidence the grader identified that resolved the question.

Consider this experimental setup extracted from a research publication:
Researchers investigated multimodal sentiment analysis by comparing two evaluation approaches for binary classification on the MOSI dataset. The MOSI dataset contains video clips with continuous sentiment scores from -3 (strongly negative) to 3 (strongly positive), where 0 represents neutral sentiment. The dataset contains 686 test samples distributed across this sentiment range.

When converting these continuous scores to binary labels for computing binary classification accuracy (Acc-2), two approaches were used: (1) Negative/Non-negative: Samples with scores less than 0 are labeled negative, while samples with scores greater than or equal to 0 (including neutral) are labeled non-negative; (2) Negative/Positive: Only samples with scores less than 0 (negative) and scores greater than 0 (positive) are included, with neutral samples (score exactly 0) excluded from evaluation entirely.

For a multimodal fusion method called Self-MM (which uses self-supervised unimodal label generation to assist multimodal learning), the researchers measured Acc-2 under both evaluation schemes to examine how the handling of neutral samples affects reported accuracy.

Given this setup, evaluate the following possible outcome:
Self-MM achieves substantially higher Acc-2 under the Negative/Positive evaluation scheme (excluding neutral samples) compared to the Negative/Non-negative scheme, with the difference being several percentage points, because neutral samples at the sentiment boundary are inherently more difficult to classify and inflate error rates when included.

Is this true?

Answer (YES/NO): NO